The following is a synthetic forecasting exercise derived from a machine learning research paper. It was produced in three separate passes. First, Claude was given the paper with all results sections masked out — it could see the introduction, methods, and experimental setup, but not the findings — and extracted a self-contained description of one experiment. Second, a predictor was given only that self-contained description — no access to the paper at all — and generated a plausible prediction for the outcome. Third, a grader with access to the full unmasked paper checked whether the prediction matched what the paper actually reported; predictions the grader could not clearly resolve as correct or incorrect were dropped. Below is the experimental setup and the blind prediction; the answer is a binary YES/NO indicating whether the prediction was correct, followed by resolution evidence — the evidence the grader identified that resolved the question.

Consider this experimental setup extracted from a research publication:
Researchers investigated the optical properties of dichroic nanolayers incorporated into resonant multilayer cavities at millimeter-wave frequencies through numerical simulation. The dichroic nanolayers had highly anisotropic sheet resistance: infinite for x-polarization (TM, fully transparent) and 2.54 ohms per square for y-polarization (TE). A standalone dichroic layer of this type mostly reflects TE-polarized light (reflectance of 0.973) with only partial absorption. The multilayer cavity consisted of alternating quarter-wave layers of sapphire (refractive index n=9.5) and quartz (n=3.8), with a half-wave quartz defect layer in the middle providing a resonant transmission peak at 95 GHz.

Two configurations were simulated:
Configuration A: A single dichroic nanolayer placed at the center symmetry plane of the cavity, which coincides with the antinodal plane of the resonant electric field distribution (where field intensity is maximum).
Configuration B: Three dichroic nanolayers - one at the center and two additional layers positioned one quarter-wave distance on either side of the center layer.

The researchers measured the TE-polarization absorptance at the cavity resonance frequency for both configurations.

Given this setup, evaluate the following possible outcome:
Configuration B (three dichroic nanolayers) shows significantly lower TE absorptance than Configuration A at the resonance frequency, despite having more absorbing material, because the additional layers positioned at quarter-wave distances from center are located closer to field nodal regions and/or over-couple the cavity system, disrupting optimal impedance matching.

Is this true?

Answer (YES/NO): NO